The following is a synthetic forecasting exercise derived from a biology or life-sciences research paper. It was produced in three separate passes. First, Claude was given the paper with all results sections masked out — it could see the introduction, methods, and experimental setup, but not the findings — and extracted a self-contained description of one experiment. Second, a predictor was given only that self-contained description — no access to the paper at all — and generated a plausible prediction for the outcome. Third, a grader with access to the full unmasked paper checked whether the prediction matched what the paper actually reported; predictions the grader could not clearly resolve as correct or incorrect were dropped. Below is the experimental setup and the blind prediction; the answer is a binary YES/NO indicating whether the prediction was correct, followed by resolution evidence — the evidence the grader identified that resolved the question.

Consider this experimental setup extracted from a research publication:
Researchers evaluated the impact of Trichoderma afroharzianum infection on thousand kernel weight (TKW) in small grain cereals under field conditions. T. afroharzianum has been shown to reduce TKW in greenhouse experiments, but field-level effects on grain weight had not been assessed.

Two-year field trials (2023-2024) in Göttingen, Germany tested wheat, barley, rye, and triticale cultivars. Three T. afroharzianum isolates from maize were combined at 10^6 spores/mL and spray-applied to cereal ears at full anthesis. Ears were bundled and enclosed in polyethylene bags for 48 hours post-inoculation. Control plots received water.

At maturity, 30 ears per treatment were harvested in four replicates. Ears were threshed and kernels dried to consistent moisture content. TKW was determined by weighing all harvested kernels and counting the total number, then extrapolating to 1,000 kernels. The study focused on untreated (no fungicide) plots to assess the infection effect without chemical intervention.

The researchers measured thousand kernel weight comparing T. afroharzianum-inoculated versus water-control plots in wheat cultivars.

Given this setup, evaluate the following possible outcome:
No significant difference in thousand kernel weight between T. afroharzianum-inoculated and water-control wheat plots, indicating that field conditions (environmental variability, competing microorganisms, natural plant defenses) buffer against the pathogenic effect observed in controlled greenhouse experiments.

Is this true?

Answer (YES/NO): NO